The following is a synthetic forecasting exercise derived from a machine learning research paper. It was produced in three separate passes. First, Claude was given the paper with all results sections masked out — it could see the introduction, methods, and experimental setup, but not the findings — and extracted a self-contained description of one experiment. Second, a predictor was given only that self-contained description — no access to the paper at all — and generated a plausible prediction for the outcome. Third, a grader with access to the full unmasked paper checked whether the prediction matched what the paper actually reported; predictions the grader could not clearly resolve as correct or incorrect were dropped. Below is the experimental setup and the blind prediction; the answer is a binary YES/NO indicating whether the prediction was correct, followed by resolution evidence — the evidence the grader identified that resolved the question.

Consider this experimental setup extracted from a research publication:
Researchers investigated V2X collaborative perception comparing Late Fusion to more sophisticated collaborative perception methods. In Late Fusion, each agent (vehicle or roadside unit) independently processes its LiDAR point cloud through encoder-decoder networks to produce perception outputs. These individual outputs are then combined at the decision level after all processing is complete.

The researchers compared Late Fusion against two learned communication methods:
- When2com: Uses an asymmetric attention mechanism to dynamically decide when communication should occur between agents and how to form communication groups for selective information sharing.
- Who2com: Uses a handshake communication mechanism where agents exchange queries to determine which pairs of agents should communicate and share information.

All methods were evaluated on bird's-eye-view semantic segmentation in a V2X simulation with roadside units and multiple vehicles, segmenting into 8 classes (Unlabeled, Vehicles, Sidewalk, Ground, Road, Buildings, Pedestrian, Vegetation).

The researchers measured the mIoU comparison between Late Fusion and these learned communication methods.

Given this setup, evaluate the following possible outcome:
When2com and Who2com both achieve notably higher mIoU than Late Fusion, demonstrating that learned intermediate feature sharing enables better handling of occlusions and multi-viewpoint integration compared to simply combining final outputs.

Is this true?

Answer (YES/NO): NO